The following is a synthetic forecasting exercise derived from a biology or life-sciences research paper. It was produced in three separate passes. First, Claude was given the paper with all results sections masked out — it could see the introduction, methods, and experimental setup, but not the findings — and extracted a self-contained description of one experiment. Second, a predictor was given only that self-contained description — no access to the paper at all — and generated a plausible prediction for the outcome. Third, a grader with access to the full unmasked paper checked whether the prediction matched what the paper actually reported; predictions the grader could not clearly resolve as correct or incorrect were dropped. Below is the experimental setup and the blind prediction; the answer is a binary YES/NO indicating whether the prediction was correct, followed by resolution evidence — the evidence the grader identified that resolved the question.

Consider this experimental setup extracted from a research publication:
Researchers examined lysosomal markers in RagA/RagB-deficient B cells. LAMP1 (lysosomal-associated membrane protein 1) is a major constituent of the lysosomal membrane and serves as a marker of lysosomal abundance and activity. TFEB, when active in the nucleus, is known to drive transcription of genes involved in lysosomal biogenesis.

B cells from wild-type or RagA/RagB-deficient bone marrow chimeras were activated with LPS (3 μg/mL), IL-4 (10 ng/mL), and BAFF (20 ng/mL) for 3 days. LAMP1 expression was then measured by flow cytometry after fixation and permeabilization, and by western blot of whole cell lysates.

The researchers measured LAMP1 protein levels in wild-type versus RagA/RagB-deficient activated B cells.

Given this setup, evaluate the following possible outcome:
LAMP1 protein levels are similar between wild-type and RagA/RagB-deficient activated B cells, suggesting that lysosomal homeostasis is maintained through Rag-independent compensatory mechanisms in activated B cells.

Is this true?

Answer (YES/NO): NO